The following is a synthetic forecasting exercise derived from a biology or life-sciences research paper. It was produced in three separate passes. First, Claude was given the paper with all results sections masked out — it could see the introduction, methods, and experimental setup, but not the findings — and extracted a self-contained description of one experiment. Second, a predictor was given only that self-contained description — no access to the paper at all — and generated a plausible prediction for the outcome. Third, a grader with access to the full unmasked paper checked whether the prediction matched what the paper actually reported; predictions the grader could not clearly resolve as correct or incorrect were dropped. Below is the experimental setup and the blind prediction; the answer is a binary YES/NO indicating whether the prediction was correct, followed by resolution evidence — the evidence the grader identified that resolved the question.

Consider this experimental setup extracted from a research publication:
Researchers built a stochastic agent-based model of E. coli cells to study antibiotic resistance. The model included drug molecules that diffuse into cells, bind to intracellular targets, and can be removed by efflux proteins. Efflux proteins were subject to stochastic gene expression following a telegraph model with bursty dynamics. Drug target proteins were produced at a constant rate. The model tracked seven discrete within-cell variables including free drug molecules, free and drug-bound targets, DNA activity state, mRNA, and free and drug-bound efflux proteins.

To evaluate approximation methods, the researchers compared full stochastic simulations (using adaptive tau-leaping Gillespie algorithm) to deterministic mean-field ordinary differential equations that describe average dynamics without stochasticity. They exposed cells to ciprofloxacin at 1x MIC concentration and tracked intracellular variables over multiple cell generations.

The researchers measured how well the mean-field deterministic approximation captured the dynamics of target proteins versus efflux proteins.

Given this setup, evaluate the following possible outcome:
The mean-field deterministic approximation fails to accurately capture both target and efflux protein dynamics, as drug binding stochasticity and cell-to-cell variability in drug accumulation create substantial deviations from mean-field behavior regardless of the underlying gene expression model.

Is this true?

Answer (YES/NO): NO